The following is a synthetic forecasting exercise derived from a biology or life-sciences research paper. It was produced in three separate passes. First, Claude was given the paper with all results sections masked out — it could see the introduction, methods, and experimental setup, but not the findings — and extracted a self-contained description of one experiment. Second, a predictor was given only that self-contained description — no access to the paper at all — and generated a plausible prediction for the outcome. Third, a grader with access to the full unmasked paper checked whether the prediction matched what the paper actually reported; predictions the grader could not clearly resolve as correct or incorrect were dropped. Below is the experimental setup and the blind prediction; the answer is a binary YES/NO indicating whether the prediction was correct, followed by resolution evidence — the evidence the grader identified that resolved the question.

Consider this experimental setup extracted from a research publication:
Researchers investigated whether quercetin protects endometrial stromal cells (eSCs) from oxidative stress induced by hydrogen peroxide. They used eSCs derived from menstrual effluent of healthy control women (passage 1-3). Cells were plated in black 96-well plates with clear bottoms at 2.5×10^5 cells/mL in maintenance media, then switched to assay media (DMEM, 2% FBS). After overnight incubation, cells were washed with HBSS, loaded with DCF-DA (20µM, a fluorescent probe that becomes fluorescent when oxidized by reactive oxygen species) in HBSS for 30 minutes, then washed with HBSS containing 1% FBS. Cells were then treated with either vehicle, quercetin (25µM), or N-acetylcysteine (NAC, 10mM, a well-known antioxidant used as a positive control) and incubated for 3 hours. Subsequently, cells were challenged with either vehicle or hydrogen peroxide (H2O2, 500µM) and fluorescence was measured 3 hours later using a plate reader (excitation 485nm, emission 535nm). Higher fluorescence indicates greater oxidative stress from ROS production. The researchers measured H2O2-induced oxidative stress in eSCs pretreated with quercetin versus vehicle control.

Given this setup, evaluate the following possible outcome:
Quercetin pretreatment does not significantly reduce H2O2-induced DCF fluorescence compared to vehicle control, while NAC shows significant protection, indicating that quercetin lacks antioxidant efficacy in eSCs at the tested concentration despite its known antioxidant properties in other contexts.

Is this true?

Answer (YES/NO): YES